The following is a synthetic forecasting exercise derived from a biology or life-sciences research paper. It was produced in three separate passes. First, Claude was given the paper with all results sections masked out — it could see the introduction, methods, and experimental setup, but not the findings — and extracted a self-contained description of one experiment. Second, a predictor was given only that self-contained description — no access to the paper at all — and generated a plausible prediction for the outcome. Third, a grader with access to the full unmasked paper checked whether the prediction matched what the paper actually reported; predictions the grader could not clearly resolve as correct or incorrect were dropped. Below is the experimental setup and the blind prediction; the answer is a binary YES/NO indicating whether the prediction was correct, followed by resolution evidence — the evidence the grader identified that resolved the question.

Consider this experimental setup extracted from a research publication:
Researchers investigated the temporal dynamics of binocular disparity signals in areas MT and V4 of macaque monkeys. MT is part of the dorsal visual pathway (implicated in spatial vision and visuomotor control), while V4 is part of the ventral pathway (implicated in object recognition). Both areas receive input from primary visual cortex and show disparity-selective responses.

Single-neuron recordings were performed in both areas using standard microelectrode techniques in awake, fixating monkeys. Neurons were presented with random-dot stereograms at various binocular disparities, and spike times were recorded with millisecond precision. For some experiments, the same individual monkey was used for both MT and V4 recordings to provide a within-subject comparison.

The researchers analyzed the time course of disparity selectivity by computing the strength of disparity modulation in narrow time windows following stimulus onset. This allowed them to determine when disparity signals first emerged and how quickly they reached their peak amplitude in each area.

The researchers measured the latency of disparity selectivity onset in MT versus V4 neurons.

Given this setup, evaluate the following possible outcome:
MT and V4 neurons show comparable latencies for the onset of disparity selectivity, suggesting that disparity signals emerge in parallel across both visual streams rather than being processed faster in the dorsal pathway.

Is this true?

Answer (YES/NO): NO